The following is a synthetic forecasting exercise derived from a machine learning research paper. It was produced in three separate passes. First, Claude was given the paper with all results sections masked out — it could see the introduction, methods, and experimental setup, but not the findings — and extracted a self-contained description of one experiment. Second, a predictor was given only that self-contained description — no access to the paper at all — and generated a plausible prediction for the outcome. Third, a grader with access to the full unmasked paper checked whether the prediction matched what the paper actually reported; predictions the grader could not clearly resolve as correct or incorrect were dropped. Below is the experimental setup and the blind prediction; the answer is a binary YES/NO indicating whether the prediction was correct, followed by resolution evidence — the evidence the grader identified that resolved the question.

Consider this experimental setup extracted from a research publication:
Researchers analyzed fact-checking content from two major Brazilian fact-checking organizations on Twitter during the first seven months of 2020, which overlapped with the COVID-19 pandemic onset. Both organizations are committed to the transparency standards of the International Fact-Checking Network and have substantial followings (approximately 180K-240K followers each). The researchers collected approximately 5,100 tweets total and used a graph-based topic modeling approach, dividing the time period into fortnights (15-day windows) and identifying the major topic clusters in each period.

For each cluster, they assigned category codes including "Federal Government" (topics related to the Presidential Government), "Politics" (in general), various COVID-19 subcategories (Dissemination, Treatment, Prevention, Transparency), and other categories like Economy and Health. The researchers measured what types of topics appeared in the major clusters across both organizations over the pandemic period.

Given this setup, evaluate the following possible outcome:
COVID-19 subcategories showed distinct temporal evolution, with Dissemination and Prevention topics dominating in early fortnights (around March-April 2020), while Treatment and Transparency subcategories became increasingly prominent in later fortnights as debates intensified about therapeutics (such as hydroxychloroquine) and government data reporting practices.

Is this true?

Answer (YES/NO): NO